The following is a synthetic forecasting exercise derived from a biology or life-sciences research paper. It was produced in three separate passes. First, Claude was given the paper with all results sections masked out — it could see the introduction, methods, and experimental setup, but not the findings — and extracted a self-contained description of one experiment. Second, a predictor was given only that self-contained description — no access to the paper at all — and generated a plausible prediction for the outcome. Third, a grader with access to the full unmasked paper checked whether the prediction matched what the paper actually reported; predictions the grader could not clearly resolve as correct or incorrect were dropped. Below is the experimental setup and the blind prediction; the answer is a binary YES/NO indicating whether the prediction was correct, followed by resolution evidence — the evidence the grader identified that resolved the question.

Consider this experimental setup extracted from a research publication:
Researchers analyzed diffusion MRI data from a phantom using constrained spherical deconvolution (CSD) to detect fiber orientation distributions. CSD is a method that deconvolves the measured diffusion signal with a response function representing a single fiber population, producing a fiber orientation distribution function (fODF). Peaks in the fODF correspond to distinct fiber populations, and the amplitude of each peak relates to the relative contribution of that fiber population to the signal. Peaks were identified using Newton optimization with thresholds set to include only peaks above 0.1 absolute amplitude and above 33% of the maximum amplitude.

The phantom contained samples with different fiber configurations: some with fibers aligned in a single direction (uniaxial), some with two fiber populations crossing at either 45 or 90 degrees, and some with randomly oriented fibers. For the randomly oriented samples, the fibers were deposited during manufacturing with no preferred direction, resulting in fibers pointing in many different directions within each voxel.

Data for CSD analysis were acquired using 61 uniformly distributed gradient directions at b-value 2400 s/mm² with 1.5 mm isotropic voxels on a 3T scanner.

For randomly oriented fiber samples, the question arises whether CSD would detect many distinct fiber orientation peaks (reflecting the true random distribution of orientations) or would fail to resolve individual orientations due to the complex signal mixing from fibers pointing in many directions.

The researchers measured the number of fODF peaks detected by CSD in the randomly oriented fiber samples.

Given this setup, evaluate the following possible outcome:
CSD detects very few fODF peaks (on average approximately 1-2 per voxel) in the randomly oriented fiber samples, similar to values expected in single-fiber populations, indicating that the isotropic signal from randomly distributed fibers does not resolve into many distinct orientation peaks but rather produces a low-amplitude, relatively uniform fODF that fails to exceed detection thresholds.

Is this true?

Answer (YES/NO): NO